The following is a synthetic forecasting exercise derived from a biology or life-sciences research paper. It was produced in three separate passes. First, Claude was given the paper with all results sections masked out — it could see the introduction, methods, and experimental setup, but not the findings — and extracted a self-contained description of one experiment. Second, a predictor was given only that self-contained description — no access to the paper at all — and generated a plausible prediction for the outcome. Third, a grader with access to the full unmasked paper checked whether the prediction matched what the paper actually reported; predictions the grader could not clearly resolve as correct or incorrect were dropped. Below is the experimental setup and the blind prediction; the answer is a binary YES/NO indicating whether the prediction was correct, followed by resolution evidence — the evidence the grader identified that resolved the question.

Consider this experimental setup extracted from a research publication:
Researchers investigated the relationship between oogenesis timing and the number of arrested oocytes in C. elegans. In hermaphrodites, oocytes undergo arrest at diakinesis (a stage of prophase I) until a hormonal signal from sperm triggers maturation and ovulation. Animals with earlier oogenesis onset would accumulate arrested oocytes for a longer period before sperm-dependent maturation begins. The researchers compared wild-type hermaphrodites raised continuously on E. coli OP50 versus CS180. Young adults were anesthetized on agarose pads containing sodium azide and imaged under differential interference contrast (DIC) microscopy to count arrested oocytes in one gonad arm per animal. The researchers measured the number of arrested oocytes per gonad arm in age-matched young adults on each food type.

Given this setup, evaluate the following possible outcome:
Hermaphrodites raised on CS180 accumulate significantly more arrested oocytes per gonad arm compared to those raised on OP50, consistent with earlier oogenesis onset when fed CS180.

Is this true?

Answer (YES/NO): YES